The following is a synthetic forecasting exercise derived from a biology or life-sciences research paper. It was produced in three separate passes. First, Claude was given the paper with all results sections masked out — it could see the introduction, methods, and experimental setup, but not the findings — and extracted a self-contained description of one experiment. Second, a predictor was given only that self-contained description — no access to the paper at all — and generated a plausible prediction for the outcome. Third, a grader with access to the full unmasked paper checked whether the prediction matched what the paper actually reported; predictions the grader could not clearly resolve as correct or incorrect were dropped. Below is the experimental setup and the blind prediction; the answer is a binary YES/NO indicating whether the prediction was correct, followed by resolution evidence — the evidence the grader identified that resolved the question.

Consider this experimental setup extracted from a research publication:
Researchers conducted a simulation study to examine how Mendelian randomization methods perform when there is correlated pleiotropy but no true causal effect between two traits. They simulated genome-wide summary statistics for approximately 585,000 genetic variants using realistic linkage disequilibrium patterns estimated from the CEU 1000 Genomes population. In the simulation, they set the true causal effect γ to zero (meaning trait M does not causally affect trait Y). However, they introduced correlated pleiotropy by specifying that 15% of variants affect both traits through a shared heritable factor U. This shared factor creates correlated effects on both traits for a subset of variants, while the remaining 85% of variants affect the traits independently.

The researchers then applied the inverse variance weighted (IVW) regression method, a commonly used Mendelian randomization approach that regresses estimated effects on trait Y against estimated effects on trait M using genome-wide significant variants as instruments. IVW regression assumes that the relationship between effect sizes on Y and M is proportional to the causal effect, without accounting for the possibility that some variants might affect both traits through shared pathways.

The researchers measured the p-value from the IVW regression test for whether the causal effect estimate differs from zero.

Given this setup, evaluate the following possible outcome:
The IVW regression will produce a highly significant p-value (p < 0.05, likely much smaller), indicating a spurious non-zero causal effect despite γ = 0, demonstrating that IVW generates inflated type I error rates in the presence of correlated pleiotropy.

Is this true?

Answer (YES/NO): YES